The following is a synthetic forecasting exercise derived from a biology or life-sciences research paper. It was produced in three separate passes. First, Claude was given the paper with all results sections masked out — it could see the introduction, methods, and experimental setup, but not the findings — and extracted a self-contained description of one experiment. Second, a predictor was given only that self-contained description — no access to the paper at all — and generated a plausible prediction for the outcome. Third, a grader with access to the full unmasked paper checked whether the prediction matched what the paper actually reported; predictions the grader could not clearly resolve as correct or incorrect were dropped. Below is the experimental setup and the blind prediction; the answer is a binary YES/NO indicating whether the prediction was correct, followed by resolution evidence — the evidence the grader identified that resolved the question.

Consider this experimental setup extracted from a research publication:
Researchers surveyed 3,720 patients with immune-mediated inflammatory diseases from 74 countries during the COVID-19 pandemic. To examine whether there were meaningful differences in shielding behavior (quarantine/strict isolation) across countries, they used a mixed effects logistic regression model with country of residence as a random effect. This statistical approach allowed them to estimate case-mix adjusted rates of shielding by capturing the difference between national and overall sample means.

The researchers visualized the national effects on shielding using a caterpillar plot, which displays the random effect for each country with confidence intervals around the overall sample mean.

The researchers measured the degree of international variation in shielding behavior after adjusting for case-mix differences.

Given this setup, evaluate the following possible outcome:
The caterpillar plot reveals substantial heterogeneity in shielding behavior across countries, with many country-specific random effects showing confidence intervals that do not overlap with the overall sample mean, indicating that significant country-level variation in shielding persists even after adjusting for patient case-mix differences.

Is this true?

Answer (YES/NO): NO